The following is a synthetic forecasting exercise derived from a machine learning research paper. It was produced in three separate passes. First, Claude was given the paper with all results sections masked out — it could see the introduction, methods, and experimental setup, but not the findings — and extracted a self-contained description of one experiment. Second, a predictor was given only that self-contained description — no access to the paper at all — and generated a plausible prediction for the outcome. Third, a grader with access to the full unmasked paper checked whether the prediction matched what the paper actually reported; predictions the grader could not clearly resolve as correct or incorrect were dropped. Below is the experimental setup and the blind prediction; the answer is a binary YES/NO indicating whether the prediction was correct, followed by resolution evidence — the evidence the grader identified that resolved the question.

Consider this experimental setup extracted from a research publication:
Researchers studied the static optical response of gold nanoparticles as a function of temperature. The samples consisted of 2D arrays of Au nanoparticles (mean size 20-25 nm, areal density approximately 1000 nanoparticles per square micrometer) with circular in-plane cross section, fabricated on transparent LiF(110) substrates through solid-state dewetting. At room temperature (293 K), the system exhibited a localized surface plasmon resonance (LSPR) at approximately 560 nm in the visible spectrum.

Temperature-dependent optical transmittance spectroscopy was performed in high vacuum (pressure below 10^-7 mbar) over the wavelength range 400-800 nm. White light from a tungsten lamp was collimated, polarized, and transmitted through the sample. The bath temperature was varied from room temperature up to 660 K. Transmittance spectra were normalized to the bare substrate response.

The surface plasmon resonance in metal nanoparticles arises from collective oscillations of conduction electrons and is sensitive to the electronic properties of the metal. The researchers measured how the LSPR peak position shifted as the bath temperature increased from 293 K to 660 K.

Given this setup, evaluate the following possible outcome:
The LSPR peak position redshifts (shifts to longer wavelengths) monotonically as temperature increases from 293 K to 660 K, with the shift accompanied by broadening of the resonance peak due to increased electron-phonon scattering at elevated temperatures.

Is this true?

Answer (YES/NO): NO